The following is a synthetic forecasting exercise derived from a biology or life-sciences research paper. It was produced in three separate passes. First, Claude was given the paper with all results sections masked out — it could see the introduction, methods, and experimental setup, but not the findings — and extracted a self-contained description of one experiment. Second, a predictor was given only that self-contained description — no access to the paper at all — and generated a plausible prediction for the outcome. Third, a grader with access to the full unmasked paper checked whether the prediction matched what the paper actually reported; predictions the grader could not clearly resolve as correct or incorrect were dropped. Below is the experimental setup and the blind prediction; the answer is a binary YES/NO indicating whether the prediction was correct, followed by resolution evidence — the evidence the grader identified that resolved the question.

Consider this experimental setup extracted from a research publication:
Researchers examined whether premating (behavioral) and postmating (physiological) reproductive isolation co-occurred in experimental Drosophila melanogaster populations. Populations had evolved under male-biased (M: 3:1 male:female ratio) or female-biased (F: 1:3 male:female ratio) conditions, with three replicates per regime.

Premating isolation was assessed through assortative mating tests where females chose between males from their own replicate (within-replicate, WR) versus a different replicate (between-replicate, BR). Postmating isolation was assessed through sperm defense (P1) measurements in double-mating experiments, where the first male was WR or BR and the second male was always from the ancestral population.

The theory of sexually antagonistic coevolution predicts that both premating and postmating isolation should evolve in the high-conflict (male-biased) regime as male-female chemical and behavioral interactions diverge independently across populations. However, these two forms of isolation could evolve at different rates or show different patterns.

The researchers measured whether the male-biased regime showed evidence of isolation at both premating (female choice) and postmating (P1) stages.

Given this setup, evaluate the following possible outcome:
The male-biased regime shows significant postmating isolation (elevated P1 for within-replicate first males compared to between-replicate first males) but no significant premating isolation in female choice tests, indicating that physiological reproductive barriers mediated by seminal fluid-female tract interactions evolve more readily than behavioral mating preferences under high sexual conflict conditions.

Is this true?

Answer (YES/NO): NO